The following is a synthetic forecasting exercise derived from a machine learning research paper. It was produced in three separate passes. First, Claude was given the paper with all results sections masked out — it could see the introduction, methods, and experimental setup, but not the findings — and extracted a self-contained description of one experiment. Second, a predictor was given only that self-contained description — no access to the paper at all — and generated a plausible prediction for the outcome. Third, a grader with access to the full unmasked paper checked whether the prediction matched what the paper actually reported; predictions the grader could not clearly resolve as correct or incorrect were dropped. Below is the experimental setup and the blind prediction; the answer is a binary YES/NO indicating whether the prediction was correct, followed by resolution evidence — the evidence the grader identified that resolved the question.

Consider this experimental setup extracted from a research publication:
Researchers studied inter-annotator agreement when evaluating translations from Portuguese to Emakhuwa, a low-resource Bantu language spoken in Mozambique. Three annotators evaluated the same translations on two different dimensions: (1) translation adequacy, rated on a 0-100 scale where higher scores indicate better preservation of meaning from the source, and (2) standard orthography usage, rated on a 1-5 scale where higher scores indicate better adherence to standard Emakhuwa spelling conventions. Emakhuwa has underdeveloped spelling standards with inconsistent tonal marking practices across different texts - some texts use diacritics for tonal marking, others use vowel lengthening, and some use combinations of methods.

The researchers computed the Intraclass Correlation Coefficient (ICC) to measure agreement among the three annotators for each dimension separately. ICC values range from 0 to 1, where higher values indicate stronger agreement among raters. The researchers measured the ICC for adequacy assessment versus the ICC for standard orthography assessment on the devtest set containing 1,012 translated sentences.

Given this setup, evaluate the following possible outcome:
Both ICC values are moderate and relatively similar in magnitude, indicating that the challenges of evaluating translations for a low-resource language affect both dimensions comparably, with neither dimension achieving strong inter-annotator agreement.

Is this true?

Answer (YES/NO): NO